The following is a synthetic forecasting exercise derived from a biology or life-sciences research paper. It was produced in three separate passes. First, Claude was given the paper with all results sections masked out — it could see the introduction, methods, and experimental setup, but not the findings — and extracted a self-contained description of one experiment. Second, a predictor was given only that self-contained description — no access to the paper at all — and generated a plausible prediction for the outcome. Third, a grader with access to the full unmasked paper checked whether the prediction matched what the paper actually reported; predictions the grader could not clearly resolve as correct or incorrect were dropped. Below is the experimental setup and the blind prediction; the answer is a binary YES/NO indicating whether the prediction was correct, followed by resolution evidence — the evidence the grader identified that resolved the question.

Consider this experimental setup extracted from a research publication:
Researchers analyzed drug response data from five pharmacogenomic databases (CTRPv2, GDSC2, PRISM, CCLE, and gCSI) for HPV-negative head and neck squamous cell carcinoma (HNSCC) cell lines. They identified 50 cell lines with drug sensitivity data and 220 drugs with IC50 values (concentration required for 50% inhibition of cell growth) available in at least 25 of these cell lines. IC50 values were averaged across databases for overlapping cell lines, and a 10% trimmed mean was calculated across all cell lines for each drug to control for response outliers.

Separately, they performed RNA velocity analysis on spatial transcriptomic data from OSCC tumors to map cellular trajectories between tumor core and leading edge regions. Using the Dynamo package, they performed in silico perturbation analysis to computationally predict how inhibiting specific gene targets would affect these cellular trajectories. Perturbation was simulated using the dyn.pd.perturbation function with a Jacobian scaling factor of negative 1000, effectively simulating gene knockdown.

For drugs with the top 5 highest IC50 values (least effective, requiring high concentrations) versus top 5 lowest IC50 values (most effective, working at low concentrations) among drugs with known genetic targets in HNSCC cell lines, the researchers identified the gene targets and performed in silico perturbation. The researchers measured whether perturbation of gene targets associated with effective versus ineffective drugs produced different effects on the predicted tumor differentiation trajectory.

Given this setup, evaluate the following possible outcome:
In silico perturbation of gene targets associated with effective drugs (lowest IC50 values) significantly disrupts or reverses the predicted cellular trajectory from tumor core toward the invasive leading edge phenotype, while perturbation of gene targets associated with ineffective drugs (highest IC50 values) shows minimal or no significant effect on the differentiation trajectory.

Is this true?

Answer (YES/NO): YES